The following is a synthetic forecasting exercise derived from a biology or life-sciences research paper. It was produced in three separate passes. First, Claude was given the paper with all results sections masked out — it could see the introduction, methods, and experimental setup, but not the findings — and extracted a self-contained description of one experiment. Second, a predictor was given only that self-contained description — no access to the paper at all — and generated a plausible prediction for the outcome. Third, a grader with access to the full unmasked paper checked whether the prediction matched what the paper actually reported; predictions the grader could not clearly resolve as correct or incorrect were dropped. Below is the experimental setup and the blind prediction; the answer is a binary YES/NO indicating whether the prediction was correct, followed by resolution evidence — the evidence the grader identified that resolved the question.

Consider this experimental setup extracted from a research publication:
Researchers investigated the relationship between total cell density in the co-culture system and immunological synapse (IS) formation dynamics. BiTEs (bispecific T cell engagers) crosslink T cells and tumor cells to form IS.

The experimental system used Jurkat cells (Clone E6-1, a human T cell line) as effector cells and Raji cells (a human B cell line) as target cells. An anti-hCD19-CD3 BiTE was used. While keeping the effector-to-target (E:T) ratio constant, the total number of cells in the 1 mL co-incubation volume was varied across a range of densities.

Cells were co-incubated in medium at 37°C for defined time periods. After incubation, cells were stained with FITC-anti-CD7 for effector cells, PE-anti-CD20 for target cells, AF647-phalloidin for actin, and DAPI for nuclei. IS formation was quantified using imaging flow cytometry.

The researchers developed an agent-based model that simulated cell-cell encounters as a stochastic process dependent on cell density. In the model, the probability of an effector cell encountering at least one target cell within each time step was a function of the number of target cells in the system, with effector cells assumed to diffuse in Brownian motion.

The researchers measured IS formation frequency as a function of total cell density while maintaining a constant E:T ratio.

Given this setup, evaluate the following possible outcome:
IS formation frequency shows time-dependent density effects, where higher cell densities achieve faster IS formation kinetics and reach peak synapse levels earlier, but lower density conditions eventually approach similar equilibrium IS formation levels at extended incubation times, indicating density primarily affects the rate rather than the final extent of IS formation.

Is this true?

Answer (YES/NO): NO